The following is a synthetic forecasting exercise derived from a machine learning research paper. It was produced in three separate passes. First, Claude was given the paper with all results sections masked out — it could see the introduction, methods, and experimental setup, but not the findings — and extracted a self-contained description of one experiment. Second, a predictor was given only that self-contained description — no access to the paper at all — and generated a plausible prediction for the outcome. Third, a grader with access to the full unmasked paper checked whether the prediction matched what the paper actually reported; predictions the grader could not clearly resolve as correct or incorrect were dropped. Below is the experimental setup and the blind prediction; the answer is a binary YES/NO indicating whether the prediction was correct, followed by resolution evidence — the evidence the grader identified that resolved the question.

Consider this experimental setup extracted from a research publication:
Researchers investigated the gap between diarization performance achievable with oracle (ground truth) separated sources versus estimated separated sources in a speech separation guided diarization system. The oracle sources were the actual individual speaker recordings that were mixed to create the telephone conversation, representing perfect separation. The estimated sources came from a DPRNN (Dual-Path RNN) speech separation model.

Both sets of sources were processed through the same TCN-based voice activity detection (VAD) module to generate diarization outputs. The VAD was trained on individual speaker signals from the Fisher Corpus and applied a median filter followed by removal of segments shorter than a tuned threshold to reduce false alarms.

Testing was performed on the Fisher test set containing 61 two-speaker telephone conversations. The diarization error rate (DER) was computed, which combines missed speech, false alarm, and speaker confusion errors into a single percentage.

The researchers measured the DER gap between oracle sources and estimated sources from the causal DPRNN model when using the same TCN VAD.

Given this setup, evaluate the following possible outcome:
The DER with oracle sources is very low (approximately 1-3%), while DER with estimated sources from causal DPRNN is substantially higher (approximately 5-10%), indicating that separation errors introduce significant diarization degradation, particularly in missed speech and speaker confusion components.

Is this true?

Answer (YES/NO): NO